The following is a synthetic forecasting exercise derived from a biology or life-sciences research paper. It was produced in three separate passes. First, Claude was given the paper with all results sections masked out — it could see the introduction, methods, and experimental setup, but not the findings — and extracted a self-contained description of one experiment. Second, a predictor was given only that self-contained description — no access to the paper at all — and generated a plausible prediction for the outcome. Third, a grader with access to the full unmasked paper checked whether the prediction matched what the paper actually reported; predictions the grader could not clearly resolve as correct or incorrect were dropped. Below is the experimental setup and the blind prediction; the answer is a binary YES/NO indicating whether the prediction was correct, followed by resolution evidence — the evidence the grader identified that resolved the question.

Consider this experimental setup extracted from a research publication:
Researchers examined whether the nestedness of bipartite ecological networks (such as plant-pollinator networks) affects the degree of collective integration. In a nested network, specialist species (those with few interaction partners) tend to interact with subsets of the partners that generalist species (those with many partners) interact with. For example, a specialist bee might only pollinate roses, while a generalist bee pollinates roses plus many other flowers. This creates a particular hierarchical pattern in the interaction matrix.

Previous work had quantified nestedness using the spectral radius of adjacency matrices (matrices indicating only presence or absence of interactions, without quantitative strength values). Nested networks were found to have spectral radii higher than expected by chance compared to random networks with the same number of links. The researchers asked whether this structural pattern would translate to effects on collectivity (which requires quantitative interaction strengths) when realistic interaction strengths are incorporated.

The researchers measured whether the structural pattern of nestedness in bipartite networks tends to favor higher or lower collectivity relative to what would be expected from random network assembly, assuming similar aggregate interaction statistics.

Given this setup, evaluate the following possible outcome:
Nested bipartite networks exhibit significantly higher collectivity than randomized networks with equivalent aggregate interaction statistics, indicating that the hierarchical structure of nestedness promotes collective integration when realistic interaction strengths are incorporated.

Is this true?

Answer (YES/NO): YES